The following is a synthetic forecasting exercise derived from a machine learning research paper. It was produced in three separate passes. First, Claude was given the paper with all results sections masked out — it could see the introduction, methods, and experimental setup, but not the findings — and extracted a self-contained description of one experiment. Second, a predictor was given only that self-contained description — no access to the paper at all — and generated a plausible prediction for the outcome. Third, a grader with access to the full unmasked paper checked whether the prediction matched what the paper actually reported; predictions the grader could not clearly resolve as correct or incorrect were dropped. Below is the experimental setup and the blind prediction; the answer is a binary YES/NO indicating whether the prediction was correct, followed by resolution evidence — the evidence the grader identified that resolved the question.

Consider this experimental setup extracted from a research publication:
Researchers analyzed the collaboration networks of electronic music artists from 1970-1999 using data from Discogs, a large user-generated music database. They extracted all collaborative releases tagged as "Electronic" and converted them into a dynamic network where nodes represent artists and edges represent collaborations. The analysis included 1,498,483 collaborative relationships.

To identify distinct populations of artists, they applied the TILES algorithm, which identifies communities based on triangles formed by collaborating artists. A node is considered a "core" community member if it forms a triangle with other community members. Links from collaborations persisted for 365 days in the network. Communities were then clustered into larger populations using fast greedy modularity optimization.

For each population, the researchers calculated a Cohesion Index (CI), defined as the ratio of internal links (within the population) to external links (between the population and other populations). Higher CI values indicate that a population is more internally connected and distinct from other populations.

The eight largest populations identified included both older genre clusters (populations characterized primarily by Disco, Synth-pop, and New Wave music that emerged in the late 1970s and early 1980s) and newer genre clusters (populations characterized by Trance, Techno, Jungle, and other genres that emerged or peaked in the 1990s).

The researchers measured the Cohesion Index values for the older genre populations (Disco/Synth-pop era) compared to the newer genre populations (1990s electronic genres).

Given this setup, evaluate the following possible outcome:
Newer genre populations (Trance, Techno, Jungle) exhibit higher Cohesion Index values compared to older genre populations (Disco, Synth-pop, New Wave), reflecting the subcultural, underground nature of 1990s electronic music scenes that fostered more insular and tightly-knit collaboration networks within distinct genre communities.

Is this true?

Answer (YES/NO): NO